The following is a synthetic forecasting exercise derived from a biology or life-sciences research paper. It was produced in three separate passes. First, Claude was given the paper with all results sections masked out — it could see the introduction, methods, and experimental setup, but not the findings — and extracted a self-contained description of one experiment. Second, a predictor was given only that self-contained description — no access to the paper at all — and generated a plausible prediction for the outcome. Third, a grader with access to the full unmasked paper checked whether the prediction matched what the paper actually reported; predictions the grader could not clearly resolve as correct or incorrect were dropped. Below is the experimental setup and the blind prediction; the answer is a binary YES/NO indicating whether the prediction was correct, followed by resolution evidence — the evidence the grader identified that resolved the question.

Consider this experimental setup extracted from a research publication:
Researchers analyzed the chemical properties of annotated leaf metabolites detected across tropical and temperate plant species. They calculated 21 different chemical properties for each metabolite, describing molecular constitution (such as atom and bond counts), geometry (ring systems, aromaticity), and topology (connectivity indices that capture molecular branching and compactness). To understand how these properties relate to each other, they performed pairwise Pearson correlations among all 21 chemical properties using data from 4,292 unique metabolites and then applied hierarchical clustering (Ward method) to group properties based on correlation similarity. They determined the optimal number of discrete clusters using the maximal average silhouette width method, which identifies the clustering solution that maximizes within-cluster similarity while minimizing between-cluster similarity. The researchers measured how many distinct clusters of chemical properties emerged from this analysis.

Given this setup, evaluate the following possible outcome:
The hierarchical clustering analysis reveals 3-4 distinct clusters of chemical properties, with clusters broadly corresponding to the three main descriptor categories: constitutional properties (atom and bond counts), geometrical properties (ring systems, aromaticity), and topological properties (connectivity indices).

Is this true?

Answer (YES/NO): NO